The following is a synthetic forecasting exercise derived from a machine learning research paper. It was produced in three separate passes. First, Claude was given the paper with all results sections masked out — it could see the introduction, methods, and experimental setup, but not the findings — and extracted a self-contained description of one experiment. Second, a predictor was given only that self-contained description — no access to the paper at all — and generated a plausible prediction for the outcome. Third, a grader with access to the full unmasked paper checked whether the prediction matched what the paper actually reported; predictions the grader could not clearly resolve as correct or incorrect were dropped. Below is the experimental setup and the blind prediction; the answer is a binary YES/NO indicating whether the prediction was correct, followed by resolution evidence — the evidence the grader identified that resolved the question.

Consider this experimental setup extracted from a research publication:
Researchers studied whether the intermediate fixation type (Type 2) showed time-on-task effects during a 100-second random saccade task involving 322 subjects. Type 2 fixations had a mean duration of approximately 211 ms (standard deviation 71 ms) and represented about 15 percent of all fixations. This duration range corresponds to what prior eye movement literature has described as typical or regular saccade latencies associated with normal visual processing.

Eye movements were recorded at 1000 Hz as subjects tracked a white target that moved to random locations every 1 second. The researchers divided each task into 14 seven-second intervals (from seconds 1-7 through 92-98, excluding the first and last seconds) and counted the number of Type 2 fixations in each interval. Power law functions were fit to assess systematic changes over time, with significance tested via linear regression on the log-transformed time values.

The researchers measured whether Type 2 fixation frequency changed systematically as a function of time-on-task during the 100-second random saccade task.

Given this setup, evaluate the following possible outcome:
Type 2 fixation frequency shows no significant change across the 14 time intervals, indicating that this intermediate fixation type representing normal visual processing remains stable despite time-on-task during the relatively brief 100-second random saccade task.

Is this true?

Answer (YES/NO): NO